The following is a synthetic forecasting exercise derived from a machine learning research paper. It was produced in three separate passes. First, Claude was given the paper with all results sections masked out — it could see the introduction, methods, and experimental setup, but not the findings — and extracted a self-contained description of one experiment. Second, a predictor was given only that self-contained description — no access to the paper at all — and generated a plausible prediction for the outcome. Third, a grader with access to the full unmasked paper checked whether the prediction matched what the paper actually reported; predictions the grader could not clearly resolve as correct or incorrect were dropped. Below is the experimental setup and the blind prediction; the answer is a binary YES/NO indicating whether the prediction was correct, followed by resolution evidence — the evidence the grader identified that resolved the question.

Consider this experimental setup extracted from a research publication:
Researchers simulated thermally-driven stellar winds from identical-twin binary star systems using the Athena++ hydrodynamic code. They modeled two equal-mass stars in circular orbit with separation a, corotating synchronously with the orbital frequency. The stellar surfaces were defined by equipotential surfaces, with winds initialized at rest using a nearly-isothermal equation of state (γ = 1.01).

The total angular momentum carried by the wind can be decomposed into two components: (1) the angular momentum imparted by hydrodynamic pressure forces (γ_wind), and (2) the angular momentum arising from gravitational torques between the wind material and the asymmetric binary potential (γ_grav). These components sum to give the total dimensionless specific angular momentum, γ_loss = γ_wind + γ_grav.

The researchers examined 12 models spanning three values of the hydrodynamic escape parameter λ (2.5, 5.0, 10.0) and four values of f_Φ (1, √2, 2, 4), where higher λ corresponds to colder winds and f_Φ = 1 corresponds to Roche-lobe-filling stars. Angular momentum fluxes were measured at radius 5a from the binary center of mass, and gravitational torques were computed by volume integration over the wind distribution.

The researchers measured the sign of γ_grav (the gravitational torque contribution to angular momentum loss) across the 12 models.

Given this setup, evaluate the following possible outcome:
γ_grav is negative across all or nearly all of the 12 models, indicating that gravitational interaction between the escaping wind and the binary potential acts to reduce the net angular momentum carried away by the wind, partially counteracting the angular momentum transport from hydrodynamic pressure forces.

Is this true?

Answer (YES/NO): YES